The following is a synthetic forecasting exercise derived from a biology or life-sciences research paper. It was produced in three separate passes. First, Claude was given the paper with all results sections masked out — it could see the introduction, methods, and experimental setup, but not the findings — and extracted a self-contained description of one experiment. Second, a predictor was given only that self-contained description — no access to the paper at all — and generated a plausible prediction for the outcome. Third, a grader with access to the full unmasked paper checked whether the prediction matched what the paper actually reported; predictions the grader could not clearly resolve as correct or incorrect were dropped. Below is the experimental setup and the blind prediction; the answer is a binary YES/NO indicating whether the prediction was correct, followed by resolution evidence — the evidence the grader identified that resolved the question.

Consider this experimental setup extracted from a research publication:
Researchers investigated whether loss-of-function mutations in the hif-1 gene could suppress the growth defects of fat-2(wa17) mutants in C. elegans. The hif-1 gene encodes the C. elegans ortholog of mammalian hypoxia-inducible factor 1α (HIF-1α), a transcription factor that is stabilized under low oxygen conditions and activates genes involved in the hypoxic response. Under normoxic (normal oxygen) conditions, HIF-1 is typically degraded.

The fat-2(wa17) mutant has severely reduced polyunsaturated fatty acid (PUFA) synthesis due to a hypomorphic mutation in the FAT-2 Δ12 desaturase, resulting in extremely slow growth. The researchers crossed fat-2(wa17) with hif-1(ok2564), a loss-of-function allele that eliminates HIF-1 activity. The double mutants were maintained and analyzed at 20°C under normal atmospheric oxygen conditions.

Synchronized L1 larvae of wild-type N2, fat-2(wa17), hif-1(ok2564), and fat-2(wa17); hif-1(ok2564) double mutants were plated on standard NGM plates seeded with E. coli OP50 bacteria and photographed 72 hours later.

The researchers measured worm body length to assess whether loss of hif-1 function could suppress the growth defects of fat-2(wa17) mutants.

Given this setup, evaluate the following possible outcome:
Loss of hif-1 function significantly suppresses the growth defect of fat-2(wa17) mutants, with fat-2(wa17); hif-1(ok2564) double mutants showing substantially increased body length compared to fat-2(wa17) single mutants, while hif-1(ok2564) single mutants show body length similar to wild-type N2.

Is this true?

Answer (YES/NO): NO